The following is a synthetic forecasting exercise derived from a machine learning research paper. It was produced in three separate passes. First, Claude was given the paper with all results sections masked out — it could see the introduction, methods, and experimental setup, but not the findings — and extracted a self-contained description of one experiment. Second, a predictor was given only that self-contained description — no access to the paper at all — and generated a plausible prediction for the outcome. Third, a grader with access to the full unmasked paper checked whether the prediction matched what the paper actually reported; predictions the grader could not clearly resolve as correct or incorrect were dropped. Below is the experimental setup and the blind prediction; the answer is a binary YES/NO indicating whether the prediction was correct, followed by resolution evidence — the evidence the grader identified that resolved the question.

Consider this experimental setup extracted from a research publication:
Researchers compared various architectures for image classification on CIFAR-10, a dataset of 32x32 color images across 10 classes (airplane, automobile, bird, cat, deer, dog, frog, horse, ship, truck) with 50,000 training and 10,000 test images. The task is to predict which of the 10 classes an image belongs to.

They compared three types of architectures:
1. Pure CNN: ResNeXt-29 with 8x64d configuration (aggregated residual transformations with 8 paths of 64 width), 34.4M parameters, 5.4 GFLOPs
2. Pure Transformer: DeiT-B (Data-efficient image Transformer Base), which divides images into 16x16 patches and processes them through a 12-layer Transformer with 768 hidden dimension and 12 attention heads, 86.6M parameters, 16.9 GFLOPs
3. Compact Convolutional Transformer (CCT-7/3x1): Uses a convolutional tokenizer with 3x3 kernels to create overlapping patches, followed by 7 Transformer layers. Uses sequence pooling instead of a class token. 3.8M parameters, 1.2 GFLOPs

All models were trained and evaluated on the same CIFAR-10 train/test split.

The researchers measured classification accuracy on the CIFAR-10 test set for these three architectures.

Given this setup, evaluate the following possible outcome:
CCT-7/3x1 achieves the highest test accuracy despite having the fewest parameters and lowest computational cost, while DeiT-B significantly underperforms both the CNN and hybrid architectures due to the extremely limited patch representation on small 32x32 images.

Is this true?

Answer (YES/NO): YES